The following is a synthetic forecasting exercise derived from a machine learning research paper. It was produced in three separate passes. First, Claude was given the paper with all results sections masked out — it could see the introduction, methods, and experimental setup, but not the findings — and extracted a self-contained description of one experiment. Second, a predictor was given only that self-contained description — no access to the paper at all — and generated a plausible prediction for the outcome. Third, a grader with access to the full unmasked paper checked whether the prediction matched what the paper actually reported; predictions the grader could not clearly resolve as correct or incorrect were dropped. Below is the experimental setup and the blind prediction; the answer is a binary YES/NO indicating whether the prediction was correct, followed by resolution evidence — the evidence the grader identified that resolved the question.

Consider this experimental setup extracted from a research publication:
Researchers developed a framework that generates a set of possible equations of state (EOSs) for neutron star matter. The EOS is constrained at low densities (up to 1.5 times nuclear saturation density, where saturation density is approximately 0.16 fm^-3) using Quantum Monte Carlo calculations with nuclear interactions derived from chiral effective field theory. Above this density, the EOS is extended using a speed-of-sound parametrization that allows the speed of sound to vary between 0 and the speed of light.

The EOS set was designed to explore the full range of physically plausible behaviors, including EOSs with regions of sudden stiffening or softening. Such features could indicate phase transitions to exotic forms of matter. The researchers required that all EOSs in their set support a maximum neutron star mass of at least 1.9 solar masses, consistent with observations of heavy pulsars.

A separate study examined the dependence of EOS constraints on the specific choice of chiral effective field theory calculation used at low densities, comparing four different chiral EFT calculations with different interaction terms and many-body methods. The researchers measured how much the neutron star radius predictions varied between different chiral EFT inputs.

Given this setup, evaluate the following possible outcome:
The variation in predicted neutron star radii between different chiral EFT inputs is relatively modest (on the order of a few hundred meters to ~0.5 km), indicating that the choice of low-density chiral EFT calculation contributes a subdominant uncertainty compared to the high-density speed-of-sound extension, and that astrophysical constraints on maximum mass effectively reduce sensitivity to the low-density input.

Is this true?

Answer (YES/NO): YES